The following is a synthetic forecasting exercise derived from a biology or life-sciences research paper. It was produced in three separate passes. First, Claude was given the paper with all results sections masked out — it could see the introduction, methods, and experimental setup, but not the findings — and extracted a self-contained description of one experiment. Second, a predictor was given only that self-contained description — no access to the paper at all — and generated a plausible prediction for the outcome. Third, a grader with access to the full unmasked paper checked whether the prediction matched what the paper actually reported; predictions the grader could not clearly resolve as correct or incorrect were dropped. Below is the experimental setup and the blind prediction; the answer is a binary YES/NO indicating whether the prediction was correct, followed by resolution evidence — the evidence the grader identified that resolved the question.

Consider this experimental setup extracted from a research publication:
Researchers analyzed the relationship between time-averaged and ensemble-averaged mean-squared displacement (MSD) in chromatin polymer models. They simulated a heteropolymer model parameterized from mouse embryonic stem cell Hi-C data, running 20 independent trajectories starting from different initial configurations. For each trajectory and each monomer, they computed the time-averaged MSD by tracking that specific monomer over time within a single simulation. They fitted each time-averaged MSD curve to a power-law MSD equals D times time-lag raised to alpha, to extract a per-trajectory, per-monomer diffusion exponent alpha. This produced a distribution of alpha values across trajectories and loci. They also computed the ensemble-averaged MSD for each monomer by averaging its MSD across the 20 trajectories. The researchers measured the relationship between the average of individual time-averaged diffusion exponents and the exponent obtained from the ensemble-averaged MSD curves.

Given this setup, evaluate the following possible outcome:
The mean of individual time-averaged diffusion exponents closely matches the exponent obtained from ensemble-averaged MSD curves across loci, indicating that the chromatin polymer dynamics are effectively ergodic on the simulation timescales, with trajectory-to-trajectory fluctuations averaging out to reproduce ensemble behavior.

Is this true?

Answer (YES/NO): NO